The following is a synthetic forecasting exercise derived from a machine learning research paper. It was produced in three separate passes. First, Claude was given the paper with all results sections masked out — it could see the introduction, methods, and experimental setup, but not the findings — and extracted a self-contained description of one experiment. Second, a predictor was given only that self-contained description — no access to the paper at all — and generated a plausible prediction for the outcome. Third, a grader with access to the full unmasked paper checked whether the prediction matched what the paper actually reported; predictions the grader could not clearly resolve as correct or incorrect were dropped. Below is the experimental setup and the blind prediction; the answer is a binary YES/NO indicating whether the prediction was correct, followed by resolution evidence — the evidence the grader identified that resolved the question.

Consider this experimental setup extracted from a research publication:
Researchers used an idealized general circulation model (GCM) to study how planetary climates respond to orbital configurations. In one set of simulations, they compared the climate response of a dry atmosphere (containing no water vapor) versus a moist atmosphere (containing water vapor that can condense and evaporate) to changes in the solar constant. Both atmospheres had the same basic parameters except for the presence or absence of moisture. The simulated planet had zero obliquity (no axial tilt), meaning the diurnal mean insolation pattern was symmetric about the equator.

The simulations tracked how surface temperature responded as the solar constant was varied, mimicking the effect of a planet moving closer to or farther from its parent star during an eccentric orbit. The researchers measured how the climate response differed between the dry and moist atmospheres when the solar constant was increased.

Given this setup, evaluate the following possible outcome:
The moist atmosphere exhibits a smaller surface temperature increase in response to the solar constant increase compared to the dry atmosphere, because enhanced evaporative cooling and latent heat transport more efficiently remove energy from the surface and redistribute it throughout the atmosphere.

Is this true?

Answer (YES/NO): YES